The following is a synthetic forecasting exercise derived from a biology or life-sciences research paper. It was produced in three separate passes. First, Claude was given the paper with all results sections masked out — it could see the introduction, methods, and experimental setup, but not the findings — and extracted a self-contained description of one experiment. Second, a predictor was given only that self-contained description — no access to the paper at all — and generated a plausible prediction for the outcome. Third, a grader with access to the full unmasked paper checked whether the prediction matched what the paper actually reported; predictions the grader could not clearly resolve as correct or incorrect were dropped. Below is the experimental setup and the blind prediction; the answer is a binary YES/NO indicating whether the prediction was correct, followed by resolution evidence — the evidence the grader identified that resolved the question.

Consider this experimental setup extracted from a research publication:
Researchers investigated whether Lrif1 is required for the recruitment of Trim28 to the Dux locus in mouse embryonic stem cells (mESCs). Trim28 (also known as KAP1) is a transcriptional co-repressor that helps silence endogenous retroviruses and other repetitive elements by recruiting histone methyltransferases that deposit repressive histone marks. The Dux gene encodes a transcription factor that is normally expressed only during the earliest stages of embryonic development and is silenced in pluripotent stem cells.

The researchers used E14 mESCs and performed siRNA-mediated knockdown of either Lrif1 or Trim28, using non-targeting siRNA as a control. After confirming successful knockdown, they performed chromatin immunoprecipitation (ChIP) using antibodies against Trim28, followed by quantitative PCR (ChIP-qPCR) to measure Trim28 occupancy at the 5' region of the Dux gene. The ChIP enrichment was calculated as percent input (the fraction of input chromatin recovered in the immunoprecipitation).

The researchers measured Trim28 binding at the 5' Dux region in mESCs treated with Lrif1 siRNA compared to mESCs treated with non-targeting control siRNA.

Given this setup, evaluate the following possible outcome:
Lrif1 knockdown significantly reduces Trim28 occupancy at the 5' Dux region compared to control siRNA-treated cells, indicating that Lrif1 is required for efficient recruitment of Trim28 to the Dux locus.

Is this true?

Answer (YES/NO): YES